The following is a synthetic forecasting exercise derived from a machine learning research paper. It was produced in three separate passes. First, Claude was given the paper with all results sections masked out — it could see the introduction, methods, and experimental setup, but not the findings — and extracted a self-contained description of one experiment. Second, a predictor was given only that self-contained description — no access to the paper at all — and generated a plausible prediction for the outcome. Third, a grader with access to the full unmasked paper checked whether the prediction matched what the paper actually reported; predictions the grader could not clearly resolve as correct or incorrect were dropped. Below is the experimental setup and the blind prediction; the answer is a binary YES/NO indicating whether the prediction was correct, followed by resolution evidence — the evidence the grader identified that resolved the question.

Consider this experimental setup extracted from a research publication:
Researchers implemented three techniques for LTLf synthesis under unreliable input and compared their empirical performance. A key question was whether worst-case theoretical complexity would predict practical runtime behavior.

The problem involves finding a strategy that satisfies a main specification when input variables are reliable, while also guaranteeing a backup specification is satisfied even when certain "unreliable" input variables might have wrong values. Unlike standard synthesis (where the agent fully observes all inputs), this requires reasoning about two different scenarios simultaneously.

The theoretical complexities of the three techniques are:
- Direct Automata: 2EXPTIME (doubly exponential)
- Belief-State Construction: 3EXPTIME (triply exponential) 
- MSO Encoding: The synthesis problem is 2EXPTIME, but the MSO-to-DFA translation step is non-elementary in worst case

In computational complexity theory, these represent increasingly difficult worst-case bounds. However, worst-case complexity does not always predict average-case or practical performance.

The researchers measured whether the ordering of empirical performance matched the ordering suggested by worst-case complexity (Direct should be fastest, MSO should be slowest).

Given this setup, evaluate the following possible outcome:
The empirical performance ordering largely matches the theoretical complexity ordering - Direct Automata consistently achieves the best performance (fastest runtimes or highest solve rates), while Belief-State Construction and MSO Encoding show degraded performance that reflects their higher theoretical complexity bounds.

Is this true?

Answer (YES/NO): NO